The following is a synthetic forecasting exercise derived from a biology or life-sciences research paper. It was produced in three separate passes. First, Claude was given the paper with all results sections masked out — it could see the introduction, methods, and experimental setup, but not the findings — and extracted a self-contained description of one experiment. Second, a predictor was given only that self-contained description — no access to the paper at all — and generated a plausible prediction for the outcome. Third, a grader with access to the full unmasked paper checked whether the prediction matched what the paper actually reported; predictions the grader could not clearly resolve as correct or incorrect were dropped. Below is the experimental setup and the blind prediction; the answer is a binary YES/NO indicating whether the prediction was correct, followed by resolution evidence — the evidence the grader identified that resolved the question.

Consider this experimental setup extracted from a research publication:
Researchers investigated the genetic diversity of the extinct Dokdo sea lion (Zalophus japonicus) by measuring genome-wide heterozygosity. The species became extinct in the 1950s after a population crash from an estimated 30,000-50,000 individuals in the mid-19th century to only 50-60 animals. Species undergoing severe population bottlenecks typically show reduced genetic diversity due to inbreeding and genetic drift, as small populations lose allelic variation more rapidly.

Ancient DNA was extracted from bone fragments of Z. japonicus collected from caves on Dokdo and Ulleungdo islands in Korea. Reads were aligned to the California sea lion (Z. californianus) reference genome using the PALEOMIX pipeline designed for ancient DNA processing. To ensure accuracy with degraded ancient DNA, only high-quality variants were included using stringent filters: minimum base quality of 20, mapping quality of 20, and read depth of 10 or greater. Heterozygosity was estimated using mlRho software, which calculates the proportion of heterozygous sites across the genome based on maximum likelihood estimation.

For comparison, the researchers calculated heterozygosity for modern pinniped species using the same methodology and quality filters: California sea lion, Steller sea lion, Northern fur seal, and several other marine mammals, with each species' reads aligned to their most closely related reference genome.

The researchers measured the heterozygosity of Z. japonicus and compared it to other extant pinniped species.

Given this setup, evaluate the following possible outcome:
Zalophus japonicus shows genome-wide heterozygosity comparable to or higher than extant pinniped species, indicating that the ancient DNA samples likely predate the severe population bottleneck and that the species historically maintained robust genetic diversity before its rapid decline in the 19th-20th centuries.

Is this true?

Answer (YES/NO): YES